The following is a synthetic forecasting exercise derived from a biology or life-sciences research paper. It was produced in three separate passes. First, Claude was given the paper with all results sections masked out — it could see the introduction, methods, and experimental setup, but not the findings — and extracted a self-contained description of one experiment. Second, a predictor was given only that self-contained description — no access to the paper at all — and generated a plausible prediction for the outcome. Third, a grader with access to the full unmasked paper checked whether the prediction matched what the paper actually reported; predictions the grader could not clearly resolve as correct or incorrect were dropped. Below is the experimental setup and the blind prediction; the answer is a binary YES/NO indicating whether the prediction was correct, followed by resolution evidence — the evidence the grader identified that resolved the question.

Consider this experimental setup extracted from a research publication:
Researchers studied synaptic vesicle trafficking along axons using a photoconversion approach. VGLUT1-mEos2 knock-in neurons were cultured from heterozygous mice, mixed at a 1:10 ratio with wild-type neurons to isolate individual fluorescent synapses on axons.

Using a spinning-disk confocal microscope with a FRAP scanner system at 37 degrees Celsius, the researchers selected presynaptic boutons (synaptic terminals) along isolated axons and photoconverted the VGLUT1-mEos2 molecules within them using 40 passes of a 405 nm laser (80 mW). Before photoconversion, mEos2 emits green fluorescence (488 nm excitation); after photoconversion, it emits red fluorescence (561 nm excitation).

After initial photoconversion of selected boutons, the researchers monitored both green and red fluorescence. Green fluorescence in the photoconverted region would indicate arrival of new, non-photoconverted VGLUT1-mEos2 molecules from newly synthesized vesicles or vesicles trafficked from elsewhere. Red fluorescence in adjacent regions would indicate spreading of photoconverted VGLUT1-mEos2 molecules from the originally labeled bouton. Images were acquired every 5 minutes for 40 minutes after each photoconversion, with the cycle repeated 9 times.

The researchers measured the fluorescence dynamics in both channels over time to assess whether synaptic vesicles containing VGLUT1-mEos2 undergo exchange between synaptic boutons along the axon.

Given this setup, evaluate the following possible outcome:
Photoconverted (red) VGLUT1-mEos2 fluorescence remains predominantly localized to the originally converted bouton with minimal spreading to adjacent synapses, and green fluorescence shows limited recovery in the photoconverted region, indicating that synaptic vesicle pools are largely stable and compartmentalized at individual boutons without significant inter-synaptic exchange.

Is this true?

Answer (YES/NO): NO